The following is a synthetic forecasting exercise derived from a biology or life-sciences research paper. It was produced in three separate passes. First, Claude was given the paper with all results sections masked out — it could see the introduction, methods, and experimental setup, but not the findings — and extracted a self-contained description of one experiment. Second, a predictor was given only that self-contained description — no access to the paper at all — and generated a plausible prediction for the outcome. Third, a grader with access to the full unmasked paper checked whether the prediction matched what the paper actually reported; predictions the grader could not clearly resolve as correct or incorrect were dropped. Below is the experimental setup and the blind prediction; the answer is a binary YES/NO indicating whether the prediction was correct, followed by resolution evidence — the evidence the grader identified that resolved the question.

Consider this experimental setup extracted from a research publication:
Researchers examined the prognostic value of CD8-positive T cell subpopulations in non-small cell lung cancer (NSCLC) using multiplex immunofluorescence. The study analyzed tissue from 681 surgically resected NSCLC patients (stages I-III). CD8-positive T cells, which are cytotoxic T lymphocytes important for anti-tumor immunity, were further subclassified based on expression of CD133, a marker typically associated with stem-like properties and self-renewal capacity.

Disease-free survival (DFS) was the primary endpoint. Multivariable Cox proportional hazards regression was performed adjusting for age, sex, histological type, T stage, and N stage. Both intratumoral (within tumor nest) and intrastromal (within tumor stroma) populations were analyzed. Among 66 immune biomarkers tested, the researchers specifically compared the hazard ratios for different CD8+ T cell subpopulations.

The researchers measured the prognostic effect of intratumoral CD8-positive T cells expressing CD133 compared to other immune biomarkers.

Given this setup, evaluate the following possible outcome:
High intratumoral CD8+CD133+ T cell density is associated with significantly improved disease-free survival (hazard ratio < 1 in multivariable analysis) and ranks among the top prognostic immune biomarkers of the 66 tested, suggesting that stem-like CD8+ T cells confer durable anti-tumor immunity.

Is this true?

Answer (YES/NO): YES